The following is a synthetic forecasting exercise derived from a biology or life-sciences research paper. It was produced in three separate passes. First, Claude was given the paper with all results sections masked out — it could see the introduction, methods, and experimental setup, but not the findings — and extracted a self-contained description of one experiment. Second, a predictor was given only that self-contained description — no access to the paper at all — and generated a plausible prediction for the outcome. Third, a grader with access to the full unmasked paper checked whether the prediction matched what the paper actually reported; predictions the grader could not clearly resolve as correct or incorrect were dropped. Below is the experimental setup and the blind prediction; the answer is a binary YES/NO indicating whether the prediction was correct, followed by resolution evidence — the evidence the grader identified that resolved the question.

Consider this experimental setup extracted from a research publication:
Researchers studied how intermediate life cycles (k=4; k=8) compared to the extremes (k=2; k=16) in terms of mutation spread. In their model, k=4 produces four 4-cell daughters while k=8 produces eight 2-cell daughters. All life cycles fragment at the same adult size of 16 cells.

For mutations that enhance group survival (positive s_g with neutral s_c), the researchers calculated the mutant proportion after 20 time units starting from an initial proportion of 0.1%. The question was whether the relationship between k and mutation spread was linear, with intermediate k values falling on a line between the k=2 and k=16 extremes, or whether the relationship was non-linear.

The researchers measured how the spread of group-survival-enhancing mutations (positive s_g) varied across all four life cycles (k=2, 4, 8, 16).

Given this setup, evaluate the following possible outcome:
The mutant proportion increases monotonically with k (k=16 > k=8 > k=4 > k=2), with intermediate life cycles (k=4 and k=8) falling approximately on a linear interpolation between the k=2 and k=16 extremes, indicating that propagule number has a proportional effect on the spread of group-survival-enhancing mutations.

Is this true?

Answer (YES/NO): NO